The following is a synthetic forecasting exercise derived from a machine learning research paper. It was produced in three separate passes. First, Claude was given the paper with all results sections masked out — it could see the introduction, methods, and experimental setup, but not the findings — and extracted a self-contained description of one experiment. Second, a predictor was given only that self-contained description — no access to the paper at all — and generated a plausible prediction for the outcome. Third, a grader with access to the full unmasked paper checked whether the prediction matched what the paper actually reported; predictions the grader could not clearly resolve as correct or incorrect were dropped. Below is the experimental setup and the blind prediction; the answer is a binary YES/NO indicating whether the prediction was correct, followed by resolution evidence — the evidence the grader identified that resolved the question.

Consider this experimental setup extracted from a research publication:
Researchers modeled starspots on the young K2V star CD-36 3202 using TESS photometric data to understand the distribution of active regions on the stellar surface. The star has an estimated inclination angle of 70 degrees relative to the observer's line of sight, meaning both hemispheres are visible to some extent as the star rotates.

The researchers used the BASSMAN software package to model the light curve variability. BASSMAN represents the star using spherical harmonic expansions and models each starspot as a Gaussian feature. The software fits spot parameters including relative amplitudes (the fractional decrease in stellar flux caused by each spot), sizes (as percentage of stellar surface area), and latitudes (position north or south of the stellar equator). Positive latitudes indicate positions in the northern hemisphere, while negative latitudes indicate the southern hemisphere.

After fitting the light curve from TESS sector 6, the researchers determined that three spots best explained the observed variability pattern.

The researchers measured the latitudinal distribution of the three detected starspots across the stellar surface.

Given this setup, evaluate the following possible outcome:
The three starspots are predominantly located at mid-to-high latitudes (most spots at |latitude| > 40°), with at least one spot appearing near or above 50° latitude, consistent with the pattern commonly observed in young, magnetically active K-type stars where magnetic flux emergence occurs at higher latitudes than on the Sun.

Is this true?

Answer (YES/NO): YES